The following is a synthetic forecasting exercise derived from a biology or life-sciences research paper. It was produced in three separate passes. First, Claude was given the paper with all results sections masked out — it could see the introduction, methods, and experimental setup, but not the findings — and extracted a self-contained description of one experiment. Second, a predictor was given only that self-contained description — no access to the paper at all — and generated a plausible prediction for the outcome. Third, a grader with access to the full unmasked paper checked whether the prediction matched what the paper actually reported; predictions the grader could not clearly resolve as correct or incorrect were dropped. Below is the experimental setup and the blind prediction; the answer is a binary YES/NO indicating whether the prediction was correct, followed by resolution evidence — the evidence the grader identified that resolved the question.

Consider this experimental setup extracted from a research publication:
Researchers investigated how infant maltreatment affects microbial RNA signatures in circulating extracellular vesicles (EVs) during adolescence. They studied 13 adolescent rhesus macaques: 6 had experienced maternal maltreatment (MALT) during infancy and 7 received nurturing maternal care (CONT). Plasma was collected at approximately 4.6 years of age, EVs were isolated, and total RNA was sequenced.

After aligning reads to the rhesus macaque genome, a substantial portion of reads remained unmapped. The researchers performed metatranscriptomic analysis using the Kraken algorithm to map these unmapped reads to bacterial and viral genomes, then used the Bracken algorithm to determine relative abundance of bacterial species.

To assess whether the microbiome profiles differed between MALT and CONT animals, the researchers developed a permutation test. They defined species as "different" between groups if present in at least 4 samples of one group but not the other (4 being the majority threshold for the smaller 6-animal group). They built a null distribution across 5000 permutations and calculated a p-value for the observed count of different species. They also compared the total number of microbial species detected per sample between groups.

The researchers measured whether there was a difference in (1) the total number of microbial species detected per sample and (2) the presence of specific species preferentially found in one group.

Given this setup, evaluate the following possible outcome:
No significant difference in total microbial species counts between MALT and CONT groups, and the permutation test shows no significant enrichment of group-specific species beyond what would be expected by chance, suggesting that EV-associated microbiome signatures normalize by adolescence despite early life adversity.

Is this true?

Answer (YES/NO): NO